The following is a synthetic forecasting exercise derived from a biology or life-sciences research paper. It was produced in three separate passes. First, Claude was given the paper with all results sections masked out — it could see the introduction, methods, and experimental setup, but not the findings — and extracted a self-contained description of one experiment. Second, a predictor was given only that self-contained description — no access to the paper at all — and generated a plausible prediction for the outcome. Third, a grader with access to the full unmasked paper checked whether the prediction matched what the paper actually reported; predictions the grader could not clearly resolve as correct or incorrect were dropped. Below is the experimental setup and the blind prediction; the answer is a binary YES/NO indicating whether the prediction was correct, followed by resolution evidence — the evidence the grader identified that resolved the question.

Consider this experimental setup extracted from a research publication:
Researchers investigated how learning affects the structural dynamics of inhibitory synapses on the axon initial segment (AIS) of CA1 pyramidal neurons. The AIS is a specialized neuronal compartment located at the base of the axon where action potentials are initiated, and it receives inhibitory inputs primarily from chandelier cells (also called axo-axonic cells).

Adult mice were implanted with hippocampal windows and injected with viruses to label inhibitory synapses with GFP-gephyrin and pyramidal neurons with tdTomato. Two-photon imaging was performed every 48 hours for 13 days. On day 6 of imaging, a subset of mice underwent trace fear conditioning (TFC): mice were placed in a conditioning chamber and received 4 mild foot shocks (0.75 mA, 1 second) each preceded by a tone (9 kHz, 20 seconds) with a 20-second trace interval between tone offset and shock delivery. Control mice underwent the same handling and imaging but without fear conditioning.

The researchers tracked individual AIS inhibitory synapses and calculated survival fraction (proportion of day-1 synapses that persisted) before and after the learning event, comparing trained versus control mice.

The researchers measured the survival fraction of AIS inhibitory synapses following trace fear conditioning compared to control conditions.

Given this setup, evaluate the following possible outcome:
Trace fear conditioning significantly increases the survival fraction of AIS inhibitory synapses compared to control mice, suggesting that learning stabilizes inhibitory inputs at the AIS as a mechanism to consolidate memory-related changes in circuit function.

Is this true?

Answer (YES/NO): YES